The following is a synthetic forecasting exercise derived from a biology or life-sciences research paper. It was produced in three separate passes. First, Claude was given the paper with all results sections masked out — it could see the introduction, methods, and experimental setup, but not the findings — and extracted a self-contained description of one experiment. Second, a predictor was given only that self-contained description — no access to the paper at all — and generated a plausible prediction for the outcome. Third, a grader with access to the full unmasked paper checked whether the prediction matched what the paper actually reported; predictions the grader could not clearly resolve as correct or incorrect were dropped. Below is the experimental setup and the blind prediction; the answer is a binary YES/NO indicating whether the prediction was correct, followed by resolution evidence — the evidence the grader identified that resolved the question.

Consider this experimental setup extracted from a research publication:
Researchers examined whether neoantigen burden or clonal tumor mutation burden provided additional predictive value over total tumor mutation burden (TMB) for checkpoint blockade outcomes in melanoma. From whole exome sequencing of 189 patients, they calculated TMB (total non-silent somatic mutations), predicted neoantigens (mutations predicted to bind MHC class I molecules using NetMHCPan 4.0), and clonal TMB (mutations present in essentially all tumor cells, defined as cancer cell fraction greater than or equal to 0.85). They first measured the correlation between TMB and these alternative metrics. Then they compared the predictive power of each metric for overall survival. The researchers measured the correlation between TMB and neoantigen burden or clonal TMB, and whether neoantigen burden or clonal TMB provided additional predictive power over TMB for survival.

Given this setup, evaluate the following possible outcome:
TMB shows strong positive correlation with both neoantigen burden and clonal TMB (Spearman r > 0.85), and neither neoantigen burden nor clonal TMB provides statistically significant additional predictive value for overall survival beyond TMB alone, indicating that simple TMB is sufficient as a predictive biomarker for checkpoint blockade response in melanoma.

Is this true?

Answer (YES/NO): YES